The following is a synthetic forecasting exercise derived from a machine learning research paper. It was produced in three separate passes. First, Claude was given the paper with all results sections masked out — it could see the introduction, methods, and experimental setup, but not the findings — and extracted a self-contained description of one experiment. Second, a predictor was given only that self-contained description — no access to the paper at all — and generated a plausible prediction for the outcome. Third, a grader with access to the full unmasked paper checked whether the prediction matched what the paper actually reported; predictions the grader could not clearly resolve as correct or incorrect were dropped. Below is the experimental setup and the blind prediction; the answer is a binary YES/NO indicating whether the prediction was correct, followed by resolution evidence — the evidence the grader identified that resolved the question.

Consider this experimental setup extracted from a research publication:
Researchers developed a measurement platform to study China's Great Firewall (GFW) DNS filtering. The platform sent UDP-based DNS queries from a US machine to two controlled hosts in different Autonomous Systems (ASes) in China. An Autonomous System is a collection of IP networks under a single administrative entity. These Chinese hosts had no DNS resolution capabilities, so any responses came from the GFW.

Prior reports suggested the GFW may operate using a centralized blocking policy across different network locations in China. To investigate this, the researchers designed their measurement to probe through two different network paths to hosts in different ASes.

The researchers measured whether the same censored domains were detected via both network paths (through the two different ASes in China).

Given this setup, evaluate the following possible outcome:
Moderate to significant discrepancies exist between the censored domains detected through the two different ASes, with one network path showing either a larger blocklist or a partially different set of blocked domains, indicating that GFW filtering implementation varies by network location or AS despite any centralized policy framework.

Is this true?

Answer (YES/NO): NO